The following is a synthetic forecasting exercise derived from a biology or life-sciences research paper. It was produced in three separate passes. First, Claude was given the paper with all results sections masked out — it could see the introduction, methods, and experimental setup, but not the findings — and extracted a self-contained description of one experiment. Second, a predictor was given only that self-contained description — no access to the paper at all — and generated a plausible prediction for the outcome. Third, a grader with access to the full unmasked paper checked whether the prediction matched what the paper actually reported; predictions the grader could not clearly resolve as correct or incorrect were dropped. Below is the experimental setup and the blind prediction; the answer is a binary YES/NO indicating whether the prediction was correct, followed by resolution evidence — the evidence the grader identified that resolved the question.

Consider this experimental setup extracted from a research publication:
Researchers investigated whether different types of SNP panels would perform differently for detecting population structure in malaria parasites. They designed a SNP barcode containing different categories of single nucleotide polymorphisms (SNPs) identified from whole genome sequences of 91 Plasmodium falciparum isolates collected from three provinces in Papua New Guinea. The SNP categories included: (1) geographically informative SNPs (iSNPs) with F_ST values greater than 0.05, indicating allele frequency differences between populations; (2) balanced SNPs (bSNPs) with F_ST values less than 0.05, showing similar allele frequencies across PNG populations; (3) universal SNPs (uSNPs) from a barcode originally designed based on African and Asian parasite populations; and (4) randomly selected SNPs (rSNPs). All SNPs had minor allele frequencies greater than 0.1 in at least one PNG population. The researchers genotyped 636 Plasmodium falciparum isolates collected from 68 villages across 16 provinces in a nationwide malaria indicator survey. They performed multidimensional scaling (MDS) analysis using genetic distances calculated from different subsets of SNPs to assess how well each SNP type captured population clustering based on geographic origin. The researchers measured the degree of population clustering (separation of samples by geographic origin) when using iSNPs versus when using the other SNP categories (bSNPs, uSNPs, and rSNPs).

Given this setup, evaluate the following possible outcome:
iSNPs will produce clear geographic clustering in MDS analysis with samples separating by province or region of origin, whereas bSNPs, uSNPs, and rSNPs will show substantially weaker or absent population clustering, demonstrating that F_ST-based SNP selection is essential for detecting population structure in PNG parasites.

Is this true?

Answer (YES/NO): YES